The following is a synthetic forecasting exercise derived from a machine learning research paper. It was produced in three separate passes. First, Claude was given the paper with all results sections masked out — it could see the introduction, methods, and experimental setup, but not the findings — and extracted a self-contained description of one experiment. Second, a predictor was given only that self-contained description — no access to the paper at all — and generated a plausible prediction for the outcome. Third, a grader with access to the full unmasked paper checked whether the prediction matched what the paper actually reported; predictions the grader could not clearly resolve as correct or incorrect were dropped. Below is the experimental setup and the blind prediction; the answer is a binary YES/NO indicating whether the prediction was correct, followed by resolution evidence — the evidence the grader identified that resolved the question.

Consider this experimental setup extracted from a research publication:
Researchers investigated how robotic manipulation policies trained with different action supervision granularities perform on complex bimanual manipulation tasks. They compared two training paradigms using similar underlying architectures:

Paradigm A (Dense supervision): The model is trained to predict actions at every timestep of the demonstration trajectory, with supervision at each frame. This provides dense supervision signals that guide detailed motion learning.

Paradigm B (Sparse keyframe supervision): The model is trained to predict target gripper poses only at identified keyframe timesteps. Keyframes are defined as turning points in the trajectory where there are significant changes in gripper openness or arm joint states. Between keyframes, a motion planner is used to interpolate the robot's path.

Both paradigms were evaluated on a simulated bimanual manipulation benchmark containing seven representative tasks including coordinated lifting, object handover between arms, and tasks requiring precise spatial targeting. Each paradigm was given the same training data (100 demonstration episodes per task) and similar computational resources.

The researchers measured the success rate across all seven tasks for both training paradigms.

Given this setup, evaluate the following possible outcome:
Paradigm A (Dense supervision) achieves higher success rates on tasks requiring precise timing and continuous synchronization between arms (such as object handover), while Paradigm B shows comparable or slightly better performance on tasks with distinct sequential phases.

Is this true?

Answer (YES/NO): NO